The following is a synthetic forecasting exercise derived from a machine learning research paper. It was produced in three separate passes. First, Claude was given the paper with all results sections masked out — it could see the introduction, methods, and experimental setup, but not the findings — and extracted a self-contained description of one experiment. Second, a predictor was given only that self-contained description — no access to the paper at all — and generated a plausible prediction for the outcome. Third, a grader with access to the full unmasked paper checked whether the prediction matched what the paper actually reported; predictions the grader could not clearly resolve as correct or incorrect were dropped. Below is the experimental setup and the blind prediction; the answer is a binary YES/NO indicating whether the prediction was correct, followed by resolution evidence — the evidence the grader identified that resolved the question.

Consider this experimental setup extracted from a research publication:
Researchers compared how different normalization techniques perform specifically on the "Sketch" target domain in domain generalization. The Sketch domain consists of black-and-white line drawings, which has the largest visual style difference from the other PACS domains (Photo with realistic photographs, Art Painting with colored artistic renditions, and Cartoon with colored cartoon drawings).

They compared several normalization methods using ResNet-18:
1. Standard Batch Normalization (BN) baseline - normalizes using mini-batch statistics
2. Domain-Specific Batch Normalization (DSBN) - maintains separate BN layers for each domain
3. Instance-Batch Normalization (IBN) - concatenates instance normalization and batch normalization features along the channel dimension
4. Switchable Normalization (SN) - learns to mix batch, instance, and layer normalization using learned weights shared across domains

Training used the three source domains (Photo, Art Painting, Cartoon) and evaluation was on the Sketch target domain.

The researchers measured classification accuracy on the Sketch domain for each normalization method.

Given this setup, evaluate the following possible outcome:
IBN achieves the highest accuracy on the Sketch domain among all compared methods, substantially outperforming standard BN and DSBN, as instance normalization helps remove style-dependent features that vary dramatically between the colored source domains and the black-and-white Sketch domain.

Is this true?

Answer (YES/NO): NO